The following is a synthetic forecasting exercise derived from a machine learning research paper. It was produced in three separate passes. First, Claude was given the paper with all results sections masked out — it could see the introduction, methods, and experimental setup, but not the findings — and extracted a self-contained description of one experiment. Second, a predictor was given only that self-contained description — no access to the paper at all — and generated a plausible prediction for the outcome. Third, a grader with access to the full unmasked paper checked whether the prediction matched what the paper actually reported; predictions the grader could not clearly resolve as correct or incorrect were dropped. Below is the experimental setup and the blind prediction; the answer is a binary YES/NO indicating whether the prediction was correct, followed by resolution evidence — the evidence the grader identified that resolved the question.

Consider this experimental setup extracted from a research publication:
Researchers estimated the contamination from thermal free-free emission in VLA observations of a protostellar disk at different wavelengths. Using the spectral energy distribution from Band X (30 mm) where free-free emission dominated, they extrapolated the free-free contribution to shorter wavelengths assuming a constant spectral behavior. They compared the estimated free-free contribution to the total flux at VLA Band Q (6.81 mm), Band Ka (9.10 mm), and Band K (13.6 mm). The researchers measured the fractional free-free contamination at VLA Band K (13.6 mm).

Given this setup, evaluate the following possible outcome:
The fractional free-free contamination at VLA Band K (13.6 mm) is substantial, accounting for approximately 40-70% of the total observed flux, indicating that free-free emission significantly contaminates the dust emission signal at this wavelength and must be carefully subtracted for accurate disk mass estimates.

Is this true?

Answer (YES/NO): YES